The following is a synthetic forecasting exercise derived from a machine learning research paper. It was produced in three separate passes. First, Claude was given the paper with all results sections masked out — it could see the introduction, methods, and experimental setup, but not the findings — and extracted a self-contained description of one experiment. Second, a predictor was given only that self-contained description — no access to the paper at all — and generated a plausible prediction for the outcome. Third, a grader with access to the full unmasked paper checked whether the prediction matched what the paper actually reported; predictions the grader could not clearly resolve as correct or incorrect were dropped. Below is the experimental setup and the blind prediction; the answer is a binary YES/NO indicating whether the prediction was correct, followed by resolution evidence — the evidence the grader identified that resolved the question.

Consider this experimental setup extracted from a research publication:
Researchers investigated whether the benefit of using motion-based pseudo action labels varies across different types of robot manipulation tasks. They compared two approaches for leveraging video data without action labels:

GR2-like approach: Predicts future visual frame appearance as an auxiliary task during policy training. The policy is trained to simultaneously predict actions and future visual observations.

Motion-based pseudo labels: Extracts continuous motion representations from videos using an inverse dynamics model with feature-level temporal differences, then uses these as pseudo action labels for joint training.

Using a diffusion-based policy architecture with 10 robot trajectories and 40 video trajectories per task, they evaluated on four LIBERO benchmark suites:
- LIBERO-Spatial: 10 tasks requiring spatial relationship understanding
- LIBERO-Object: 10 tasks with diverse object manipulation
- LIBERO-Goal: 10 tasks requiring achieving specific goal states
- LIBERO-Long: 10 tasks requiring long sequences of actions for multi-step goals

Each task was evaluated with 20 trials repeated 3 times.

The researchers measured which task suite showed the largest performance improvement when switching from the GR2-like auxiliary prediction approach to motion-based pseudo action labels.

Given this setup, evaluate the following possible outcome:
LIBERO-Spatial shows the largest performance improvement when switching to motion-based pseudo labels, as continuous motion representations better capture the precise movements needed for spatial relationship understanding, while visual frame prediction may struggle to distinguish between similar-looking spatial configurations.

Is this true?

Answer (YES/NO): NO